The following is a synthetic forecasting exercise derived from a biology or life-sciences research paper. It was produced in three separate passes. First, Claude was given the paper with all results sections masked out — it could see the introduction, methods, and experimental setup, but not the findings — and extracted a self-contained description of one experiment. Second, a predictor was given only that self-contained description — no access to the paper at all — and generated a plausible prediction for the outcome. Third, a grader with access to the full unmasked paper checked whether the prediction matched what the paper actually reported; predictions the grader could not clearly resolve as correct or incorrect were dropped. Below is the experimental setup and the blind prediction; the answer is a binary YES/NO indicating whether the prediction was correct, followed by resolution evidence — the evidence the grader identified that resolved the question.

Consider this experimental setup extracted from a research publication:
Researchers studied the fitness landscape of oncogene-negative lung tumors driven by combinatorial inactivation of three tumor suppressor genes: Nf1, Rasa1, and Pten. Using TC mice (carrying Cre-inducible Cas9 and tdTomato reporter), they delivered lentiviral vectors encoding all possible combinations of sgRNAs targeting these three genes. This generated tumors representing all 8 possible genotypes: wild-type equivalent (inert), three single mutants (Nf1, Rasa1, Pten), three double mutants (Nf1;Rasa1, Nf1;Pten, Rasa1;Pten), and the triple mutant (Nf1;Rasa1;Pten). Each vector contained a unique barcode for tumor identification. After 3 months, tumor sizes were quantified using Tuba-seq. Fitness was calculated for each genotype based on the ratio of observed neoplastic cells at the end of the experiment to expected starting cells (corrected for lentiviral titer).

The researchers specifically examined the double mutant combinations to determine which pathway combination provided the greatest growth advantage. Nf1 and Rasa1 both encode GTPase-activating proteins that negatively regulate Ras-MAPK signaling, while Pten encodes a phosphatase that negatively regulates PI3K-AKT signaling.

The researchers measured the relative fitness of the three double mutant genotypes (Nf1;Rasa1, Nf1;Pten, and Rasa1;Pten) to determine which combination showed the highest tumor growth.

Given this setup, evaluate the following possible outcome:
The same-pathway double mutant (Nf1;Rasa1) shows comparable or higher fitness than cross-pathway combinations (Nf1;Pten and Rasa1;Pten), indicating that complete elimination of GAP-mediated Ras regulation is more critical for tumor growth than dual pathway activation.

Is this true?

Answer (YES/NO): YES